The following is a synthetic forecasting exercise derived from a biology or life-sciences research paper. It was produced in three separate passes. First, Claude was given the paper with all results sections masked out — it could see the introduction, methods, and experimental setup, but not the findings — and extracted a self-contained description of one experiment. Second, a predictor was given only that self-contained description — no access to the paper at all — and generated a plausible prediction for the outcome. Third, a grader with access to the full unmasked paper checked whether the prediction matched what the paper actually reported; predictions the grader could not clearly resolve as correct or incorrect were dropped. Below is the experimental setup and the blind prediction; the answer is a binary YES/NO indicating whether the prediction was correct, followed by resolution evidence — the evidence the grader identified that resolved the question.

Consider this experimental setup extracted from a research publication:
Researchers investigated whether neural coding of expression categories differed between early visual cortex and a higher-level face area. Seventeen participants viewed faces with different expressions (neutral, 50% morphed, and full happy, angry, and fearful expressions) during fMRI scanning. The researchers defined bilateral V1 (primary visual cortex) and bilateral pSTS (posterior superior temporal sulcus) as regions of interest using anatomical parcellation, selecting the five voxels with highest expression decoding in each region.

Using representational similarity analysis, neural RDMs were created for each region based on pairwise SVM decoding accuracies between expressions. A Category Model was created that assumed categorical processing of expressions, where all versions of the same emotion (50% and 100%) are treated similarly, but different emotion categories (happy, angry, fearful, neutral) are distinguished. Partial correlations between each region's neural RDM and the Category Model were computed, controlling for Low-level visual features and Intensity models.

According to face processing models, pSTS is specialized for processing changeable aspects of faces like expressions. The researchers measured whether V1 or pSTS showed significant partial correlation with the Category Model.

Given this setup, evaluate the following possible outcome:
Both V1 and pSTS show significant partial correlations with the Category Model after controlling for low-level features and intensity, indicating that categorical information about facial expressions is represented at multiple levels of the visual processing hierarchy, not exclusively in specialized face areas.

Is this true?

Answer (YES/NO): NO